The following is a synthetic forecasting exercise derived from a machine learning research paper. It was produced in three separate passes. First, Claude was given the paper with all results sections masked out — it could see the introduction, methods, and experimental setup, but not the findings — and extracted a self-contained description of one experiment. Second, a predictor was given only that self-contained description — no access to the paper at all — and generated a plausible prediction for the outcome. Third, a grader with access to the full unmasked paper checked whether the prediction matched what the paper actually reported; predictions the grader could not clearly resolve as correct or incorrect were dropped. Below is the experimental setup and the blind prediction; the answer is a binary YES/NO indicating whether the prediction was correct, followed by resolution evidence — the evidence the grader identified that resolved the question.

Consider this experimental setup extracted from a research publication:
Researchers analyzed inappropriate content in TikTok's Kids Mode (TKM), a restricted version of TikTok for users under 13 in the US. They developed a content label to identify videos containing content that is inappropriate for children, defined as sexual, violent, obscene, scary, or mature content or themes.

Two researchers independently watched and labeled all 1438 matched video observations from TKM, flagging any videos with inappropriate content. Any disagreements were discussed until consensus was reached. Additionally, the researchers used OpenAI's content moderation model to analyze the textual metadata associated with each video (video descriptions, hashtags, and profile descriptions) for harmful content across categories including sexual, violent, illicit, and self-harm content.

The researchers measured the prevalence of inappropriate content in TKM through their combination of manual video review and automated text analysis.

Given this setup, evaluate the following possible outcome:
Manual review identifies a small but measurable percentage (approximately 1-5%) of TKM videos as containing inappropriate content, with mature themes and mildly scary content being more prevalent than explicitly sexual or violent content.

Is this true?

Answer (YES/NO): NO